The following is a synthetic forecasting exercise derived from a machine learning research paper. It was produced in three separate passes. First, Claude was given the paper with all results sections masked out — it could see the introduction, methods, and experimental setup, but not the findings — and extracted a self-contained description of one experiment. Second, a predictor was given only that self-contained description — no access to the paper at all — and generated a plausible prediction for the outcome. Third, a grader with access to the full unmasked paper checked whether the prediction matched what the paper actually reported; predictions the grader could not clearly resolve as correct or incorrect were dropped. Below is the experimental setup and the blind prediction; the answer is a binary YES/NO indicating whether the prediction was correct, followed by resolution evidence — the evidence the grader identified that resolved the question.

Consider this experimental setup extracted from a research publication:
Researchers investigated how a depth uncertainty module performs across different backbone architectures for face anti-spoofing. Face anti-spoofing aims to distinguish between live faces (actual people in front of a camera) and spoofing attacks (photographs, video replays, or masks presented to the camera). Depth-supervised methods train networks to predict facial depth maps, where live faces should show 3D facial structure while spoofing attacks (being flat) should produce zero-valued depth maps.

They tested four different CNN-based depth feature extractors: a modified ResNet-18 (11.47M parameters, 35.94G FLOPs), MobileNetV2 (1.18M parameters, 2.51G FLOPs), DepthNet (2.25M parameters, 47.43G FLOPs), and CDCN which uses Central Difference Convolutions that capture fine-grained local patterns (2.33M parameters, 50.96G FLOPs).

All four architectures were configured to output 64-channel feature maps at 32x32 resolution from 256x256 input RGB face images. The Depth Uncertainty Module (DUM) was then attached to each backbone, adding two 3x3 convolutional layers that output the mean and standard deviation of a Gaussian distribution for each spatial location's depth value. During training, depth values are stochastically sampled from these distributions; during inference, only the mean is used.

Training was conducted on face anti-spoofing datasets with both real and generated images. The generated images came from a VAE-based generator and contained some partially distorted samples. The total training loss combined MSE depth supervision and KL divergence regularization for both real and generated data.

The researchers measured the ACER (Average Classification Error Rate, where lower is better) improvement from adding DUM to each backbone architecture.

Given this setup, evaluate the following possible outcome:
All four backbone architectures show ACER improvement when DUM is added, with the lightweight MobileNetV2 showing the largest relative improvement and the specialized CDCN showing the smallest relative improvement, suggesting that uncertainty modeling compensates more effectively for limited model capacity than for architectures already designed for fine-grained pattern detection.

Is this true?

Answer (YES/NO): NO